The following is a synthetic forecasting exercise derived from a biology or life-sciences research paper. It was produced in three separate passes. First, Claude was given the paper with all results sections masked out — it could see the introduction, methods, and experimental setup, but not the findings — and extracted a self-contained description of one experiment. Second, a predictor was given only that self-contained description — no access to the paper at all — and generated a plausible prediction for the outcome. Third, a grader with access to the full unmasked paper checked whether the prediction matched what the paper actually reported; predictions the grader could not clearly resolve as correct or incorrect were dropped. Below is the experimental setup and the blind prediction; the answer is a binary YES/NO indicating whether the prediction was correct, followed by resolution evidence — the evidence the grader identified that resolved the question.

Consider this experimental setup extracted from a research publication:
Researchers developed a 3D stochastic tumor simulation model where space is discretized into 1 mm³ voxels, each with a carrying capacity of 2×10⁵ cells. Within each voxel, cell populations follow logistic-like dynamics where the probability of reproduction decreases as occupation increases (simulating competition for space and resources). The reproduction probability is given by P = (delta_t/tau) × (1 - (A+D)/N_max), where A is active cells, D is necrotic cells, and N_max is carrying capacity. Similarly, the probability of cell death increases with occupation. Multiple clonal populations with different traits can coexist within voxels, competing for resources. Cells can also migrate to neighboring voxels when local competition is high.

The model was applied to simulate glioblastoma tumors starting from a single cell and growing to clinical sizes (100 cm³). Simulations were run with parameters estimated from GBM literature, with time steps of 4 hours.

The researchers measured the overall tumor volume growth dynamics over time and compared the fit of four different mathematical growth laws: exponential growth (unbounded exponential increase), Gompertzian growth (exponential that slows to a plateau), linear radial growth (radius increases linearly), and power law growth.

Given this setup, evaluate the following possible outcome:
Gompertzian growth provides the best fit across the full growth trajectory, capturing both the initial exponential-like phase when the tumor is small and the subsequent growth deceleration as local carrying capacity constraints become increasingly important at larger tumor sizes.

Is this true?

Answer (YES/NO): NO